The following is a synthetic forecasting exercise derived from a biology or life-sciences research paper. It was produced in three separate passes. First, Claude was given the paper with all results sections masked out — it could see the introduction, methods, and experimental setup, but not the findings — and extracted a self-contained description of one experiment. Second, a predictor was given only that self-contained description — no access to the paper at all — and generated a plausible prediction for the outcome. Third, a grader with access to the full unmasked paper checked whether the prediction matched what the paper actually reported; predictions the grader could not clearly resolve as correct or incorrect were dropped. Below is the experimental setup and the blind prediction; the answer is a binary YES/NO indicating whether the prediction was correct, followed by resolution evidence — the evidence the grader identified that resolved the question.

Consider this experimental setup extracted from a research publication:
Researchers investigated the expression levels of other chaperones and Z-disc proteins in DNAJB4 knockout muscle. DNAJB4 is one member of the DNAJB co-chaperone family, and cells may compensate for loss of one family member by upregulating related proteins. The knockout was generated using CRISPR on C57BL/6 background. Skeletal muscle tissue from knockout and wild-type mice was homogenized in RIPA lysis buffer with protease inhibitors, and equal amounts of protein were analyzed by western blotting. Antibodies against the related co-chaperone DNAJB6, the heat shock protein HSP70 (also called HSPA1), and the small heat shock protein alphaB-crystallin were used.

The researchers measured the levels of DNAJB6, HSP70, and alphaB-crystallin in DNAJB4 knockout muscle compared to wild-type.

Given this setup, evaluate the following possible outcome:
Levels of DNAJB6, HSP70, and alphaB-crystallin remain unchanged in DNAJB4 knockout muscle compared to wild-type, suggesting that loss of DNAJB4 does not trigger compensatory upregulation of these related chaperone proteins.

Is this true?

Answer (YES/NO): NO